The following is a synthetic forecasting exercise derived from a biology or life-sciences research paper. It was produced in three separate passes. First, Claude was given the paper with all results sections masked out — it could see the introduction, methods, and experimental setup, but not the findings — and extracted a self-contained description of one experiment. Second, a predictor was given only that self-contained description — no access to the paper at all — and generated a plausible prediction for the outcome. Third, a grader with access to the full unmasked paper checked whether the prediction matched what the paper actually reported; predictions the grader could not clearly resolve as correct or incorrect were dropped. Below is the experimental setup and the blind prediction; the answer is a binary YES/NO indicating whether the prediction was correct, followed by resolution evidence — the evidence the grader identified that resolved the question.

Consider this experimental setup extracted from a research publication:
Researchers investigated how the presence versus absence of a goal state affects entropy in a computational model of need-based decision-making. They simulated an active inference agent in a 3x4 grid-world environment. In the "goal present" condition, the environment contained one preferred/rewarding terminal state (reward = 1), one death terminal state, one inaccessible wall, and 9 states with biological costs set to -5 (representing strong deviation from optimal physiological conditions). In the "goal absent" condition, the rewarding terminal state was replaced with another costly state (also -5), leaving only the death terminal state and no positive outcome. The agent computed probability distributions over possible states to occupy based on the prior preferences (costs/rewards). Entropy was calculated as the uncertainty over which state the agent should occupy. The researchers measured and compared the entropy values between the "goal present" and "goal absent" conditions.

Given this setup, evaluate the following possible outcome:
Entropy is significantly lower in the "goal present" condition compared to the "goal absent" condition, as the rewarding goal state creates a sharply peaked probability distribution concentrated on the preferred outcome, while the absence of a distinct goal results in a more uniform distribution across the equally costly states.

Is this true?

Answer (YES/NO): YES